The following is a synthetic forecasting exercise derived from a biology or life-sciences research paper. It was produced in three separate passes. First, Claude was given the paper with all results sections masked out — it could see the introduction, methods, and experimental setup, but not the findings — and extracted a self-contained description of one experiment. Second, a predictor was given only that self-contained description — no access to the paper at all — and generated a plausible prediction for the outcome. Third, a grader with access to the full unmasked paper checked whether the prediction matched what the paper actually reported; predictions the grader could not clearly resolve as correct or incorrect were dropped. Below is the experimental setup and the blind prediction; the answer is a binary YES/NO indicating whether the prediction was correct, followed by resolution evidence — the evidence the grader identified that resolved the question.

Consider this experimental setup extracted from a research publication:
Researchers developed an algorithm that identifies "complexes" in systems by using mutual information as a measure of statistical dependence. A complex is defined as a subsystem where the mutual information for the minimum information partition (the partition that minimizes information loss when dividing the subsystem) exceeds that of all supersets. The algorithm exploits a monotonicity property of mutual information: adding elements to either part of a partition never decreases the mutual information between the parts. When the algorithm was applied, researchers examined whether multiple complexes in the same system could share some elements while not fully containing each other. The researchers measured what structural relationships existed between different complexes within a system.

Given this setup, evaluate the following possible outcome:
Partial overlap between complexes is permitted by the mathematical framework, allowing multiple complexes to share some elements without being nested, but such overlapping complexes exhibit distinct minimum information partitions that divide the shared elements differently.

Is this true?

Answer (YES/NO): NO